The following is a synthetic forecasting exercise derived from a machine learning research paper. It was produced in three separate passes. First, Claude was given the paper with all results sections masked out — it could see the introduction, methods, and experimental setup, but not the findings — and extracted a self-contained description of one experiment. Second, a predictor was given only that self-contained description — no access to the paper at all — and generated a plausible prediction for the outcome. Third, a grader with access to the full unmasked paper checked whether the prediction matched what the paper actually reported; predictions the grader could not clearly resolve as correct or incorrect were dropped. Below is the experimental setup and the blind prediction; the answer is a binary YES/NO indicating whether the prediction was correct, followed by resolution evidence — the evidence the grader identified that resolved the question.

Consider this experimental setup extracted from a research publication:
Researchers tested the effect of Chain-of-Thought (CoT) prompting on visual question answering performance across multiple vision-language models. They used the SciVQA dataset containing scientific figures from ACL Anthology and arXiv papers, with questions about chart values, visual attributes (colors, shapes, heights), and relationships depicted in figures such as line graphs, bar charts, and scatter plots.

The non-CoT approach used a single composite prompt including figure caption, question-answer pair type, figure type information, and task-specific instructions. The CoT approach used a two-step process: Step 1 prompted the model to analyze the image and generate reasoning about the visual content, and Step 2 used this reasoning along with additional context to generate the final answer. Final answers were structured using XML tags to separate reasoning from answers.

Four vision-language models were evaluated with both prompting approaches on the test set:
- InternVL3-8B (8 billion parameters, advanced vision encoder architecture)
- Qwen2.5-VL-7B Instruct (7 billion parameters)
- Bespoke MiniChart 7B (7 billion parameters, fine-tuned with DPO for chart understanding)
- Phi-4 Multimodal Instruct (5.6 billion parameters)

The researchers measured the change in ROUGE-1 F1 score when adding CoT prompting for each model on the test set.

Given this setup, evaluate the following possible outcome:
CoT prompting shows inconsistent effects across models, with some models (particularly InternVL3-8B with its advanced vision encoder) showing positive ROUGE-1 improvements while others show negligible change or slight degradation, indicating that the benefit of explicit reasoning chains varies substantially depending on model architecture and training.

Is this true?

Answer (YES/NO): NO